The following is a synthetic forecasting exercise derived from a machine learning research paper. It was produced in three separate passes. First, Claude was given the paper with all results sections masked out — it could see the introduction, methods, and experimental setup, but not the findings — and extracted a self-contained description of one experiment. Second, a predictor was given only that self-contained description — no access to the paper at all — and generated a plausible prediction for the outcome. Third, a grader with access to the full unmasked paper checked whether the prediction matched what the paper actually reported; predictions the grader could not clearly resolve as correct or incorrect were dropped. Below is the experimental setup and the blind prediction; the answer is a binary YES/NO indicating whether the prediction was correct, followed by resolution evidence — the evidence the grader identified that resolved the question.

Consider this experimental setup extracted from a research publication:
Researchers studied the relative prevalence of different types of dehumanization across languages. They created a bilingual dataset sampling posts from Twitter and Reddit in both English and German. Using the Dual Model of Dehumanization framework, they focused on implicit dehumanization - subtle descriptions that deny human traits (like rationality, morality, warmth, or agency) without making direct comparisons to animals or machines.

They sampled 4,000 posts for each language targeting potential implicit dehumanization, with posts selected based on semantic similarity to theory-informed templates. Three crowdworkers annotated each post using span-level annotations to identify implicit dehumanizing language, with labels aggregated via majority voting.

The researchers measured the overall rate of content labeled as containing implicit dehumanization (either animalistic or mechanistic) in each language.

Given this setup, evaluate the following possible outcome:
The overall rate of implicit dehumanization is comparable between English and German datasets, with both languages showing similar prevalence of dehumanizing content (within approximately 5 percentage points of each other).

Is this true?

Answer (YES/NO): NO